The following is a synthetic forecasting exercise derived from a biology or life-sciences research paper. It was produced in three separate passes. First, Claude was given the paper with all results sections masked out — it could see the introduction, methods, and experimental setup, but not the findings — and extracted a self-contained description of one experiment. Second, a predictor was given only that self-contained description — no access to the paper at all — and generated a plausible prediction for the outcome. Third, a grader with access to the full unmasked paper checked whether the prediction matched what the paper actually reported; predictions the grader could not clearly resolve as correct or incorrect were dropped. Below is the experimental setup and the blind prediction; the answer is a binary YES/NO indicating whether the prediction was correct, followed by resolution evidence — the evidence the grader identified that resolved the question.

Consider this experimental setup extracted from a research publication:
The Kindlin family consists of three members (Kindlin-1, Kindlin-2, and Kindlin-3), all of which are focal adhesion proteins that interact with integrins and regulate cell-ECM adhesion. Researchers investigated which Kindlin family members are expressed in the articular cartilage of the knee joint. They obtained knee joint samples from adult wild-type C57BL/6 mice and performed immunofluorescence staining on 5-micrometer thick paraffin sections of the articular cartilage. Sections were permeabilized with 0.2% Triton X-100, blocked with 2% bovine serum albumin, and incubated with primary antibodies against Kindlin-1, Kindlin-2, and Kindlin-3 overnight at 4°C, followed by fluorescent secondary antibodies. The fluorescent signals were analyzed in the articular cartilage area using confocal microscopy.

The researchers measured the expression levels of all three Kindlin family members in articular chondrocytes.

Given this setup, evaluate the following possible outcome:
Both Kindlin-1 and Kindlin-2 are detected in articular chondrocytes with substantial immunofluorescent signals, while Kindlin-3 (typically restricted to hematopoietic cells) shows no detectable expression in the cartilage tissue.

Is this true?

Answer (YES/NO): NO